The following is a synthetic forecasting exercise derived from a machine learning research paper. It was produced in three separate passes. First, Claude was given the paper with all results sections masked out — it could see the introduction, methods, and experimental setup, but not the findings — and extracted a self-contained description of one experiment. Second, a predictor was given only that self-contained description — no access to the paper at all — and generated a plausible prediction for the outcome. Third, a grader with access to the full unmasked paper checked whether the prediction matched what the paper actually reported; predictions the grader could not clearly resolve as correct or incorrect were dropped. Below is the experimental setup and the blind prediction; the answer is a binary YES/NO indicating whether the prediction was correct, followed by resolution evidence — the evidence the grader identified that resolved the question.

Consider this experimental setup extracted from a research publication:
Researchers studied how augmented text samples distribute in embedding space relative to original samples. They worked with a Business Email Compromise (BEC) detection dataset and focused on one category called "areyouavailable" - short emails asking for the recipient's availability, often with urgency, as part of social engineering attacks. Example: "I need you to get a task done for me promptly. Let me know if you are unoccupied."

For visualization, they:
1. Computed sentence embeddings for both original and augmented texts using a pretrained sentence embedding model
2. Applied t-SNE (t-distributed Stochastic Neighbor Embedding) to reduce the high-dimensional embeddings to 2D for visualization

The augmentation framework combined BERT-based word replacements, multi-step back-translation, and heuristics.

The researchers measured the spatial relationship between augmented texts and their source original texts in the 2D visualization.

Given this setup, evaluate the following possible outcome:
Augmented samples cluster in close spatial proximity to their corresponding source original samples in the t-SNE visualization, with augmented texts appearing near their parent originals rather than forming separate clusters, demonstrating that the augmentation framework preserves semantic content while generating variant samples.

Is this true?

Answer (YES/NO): YES